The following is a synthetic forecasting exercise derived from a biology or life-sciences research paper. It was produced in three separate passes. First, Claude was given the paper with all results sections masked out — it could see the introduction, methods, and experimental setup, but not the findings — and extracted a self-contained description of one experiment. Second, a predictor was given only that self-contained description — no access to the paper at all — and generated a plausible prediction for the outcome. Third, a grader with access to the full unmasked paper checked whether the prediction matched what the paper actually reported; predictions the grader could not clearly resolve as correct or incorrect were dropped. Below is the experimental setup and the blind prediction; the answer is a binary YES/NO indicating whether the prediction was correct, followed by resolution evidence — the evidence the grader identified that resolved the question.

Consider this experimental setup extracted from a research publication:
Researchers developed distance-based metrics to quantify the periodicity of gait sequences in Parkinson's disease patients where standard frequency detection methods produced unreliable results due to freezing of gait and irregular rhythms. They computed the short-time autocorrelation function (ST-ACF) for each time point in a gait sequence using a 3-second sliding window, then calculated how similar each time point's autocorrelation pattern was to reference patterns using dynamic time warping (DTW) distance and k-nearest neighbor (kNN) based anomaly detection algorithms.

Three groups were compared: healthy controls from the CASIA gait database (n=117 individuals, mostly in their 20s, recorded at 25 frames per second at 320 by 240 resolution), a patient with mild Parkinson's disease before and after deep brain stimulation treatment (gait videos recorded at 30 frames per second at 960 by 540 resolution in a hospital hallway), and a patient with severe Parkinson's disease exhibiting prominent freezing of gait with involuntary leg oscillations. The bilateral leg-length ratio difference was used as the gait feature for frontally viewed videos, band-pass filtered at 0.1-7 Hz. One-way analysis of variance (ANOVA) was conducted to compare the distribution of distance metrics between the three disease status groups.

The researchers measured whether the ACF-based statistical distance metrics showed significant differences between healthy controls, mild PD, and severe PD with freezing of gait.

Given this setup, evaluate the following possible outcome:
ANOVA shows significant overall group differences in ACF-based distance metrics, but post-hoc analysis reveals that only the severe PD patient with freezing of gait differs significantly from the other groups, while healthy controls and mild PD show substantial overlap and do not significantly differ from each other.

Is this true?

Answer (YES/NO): NO